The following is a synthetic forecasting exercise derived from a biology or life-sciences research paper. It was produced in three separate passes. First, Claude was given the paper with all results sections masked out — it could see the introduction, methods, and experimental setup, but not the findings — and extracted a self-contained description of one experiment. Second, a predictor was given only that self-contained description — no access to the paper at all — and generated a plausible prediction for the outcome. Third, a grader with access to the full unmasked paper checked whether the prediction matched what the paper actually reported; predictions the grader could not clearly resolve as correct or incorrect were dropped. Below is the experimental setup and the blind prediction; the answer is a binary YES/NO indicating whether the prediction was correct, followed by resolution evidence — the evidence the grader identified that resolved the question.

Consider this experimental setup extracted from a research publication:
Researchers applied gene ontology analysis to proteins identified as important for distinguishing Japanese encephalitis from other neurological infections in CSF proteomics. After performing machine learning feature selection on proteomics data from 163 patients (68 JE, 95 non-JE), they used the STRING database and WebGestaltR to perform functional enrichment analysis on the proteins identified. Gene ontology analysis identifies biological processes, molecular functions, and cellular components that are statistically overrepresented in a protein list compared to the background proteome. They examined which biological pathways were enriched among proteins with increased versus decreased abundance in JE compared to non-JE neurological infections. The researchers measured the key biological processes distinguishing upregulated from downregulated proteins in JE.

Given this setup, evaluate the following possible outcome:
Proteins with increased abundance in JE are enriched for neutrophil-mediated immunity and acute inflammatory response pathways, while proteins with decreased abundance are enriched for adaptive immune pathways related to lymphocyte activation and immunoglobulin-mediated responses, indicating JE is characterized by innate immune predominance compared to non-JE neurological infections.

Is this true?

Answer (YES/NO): NO